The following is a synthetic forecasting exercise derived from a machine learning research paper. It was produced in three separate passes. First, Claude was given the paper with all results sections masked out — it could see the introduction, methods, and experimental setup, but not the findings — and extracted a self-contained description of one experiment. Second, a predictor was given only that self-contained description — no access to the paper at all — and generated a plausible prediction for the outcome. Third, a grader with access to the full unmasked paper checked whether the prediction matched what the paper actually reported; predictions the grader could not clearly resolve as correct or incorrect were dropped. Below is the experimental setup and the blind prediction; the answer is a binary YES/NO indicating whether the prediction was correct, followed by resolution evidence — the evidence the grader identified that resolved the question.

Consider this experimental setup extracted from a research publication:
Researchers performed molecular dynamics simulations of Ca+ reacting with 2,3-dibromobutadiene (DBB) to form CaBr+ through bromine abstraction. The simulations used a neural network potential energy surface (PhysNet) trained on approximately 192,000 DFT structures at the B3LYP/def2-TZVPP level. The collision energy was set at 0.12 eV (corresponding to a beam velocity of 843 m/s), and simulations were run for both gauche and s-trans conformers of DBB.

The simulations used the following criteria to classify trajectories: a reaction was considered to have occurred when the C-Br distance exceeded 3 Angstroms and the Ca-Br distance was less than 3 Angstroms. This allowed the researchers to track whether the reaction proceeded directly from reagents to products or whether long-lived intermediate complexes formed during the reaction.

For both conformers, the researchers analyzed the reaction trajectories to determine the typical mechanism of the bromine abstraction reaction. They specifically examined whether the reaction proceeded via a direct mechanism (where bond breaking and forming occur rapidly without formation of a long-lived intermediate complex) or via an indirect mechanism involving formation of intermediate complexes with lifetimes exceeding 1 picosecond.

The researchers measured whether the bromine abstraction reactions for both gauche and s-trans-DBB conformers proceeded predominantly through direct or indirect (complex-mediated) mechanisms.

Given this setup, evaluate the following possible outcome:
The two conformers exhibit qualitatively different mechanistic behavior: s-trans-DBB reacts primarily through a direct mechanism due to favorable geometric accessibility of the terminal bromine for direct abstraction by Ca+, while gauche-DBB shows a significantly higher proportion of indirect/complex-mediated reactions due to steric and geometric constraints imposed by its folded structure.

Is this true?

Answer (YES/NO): NO